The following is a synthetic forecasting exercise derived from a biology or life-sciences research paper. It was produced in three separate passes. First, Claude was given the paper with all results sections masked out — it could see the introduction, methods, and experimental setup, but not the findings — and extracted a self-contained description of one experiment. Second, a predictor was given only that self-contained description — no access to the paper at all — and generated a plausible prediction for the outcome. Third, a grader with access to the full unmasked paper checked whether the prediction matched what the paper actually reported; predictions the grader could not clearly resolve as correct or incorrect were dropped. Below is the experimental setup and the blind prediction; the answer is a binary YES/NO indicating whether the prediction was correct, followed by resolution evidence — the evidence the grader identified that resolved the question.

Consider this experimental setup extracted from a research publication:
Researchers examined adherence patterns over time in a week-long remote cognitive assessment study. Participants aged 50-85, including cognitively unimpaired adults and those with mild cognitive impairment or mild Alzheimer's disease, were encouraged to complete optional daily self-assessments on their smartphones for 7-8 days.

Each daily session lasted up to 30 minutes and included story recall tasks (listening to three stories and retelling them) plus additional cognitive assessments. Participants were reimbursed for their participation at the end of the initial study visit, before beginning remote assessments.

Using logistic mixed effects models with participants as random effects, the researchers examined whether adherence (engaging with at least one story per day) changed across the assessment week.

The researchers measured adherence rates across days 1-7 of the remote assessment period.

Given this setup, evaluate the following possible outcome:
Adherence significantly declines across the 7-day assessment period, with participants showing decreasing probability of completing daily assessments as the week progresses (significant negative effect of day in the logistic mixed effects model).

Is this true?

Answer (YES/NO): NO